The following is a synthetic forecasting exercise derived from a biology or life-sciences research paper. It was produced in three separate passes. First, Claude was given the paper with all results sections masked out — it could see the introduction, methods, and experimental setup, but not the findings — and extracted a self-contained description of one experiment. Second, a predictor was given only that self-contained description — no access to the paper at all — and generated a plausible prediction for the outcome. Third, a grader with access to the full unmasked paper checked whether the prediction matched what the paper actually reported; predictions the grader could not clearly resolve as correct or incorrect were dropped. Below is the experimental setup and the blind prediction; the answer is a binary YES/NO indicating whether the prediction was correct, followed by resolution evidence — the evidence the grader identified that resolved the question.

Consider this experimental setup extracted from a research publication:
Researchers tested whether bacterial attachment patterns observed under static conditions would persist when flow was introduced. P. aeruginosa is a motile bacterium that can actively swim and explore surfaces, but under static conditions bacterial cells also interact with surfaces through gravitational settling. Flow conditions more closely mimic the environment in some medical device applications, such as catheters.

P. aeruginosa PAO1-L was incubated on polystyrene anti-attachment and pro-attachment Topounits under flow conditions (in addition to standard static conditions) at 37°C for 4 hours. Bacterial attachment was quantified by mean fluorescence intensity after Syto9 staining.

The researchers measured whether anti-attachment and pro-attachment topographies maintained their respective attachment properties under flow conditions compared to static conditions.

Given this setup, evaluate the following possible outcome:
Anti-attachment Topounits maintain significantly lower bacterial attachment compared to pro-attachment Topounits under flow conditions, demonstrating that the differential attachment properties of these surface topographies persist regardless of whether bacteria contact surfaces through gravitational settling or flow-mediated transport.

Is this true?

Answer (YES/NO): YES